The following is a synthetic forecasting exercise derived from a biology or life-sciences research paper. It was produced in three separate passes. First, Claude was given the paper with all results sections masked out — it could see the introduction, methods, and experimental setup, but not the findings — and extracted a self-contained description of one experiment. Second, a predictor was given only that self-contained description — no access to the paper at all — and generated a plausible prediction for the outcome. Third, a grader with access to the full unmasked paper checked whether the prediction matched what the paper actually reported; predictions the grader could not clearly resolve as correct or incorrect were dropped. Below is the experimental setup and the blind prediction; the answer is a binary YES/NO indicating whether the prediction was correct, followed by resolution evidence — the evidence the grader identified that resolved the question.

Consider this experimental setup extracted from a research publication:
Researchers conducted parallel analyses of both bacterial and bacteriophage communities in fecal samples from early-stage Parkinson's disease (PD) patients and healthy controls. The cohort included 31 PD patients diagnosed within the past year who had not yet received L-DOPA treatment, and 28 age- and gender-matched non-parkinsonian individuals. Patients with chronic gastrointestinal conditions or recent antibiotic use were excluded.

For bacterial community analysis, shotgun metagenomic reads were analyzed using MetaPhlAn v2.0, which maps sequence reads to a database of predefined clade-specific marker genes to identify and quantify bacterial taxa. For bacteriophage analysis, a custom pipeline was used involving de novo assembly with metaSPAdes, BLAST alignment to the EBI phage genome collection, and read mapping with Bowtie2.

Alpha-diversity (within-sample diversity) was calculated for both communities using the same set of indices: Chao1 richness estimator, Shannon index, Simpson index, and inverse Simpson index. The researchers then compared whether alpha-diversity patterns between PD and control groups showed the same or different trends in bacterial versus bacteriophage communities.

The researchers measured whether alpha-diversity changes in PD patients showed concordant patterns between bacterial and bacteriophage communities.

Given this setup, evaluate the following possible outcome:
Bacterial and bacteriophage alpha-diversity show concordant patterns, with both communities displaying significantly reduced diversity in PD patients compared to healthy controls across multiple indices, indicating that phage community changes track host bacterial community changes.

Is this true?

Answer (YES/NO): NO